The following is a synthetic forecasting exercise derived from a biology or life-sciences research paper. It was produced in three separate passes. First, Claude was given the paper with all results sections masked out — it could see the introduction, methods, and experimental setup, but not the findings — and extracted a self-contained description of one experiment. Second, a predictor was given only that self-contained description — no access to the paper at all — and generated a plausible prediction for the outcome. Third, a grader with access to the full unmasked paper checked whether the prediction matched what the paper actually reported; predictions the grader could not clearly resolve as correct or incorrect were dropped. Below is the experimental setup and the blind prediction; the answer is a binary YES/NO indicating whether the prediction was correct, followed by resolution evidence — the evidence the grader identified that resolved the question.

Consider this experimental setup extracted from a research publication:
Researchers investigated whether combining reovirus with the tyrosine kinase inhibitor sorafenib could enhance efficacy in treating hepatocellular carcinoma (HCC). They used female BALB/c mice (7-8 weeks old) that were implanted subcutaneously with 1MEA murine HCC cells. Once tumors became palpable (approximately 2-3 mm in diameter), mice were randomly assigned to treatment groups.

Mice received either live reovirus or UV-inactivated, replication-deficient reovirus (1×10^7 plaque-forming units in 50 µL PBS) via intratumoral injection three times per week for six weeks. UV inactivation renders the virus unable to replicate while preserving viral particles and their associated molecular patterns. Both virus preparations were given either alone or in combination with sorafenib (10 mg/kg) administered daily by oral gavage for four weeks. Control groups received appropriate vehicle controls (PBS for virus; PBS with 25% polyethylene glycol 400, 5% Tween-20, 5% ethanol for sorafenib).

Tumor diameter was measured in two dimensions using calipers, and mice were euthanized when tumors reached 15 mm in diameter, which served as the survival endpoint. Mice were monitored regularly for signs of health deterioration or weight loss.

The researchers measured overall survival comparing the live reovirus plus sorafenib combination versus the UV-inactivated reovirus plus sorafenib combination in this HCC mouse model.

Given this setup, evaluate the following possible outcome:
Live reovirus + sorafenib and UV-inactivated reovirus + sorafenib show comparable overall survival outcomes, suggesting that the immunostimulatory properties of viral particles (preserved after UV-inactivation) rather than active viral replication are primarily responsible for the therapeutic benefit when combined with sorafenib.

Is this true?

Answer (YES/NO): NO